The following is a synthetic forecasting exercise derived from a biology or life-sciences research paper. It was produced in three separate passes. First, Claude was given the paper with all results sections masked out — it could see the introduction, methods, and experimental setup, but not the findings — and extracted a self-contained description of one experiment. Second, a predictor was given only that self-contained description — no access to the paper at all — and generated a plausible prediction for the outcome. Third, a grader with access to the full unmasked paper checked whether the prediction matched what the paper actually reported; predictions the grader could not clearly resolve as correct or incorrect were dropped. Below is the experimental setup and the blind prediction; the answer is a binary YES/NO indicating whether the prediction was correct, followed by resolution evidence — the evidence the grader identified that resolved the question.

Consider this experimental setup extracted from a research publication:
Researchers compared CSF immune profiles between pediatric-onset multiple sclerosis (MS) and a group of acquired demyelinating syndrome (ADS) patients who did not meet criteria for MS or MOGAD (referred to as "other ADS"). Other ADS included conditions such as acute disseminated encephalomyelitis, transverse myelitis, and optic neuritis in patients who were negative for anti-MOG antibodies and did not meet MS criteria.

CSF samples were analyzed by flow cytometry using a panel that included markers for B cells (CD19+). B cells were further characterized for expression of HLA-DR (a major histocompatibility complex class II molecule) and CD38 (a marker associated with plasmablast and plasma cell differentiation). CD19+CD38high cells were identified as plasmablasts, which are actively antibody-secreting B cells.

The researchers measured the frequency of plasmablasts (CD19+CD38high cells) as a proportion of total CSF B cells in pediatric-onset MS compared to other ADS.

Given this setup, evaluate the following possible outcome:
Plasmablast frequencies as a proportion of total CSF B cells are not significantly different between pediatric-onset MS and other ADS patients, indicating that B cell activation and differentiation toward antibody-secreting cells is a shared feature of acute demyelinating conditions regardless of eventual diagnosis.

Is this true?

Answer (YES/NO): NO